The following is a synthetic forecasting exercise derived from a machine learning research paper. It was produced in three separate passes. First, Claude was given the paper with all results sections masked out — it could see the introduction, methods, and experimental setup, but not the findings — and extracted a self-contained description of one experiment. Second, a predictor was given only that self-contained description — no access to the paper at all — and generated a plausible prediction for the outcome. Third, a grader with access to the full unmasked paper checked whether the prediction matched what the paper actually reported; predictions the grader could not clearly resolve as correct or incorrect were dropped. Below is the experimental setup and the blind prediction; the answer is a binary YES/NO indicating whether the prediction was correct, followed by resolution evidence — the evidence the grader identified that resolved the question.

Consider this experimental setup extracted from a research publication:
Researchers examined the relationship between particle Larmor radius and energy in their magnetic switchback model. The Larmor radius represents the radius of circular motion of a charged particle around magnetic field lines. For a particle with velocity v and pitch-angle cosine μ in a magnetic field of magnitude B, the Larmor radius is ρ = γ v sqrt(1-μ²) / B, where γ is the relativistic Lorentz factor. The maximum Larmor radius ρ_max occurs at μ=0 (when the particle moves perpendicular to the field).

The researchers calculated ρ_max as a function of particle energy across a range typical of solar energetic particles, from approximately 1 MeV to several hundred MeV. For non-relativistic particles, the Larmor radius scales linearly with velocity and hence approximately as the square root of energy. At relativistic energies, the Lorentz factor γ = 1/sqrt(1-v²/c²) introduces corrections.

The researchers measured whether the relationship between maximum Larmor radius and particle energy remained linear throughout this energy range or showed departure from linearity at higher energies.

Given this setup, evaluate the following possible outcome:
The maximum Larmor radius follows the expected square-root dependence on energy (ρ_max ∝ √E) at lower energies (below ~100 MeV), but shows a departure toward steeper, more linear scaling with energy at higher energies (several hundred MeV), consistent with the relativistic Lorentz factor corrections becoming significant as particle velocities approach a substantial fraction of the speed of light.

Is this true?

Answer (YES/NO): NO